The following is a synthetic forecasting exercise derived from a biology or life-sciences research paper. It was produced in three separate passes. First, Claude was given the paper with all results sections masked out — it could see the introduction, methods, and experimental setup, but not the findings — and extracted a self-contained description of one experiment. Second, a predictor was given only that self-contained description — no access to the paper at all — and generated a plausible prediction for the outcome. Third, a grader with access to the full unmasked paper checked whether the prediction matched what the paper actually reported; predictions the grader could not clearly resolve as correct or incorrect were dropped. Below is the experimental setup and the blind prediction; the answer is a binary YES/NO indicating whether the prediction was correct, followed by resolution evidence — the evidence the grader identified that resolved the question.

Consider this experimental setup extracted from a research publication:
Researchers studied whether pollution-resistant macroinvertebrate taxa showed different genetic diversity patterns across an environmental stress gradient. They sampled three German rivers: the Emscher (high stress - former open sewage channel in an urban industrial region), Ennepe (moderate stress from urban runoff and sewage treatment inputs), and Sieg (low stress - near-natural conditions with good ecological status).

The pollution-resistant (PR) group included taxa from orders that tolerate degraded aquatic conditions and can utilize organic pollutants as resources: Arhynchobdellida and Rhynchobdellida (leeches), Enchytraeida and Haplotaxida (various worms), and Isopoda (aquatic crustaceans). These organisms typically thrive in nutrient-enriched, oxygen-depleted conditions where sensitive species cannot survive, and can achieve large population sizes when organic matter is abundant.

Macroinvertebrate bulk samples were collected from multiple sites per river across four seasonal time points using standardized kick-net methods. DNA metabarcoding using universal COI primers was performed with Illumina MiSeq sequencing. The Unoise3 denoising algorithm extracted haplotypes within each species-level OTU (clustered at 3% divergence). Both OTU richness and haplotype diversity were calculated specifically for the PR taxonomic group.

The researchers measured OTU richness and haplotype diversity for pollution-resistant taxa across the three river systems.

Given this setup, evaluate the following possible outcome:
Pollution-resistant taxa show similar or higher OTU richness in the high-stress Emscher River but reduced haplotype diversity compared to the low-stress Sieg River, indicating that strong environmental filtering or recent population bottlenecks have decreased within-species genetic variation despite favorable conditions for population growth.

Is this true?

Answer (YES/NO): NO